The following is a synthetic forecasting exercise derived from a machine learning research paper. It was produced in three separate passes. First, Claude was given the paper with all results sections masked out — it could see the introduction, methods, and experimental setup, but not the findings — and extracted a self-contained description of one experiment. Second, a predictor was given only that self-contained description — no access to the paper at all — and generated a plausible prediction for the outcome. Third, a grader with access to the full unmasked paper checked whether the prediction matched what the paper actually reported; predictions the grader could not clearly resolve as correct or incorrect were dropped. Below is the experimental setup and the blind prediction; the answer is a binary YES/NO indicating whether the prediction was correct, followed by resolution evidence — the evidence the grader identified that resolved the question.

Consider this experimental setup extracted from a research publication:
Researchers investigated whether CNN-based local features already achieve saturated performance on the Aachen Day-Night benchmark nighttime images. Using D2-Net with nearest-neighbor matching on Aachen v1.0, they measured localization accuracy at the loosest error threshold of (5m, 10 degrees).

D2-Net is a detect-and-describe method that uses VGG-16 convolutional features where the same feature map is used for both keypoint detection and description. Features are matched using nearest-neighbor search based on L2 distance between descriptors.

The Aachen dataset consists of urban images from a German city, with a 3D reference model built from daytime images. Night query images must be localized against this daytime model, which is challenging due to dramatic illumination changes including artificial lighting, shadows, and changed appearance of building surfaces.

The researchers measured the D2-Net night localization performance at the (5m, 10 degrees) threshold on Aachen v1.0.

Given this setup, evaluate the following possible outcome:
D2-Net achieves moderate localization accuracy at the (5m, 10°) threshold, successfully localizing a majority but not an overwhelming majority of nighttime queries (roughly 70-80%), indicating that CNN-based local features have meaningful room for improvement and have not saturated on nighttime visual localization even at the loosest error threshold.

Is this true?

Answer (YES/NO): NO